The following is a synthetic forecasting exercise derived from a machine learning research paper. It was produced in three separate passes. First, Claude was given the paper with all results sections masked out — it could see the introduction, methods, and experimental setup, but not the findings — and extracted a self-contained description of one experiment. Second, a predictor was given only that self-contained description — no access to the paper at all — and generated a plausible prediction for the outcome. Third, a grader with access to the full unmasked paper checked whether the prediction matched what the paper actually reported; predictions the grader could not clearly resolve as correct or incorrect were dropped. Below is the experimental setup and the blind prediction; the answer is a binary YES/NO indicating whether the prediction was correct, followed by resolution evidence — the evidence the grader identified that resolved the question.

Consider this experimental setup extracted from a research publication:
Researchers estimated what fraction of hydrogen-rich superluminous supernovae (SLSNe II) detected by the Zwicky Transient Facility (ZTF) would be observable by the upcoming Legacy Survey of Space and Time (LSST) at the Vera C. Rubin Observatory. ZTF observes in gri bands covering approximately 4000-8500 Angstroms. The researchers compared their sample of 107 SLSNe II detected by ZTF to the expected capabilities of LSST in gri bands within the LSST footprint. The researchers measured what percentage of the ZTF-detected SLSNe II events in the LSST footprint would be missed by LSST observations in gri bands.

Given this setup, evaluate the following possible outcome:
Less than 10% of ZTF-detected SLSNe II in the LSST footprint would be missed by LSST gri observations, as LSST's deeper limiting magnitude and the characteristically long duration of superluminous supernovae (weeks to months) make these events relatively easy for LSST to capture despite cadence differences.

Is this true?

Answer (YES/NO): NO